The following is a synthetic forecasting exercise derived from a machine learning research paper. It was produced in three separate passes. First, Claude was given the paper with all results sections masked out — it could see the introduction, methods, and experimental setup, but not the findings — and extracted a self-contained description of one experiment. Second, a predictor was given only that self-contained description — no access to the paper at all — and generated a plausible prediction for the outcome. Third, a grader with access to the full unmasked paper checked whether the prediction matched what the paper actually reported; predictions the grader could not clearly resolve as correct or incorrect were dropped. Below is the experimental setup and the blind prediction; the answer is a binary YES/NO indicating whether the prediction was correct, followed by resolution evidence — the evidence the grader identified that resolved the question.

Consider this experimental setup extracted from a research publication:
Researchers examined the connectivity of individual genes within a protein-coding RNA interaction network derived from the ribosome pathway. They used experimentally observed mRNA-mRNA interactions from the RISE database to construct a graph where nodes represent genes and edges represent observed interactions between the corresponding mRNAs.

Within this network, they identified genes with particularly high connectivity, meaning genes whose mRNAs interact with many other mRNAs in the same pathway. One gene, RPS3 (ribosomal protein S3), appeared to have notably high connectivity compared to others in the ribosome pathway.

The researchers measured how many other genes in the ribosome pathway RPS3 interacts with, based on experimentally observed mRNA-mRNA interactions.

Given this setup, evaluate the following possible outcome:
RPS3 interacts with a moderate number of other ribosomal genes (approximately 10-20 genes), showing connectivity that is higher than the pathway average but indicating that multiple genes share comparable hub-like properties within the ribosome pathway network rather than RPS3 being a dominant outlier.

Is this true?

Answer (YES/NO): YES